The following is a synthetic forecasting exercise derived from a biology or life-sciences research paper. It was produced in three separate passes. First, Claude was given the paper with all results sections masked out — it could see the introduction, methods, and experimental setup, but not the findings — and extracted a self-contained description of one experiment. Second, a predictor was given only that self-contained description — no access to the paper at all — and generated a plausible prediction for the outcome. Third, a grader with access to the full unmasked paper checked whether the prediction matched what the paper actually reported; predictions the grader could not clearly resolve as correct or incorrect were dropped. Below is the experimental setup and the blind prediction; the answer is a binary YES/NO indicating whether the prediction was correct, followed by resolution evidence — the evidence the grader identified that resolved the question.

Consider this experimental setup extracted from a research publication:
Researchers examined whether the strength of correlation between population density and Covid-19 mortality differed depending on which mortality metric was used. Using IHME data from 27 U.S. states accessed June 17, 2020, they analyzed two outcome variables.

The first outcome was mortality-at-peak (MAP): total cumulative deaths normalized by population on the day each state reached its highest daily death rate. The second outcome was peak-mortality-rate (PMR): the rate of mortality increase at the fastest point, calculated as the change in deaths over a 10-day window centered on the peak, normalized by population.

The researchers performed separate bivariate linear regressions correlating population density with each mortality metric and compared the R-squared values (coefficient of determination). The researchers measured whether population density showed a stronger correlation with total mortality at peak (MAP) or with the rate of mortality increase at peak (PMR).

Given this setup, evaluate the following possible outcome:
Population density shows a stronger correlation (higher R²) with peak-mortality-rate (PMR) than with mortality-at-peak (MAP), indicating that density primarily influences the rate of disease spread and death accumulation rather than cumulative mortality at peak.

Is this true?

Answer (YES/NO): NO